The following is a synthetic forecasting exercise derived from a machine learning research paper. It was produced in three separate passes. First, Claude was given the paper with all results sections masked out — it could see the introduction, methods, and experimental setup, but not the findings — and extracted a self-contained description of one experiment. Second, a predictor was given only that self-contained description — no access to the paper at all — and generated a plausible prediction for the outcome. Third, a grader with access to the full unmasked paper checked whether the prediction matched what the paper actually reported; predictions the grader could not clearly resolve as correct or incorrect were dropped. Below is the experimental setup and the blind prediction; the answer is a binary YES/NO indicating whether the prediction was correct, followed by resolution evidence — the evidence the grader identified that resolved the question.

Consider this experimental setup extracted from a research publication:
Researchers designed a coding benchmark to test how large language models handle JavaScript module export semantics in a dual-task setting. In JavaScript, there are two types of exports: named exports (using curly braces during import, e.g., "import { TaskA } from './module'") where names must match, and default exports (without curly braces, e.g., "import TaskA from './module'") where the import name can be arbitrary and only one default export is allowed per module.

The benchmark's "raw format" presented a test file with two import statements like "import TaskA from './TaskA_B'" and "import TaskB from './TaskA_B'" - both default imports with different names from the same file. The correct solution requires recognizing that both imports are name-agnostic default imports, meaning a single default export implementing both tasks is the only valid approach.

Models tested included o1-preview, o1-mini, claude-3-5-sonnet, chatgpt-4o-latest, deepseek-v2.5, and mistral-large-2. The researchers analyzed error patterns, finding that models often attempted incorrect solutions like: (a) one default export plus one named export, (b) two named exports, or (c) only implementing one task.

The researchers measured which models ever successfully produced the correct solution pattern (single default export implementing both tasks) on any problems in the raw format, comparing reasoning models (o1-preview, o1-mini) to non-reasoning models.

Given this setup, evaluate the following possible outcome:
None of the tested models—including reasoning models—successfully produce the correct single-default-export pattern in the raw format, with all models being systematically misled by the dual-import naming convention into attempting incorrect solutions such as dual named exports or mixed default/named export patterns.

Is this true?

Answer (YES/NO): NO